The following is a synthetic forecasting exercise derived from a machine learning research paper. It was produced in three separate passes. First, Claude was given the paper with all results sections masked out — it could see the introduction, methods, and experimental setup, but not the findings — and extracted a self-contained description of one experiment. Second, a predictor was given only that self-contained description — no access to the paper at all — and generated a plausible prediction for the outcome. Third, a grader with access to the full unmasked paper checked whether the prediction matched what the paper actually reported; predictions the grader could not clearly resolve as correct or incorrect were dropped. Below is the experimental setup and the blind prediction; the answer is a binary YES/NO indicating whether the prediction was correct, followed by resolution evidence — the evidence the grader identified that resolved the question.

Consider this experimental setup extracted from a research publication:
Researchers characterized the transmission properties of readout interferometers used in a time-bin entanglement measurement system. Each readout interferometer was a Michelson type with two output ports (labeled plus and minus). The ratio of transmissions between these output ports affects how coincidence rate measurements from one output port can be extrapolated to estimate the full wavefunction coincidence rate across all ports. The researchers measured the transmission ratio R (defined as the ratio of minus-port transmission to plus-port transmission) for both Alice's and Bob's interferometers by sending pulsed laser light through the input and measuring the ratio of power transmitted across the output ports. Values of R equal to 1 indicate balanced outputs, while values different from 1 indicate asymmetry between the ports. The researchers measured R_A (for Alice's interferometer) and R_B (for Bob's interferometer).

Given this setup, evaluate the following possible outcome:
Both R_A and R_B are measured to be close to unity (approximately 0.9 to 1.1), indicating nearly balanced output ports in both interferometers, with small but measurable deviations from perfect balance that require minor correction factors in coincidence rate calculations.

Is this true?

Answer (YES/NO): YES